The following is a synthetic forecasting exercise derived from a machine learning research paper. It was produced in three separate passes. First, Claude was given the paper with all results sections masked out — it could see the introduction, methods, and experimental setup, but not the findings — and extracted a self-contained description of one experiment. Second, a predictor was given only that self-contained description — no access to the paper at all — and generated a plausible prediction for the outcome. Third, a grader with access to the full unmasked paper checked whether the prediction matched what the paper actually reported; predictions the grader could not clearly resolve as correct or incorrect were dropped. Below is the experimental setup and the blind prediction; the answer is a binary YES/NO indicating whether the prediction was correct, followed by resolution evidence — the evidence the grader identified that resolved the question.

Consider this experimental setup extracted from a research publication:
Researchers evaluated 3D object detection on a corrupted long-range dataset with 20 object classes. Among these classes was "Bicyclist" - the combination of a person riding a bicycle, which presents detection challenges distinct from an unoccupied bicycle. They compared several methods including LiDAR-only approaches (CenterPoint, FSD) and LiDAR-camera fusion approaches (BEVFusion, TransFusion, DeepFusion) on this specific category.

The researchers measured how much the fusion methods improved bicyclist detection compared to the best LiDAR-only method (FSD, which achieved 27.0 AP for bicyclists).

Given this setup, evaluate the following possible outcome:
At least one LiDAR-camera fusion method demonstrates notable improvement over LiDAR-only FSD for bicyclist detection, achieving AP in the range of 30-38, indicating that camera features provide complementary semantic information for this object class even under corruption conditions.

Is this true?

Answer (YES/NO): YES